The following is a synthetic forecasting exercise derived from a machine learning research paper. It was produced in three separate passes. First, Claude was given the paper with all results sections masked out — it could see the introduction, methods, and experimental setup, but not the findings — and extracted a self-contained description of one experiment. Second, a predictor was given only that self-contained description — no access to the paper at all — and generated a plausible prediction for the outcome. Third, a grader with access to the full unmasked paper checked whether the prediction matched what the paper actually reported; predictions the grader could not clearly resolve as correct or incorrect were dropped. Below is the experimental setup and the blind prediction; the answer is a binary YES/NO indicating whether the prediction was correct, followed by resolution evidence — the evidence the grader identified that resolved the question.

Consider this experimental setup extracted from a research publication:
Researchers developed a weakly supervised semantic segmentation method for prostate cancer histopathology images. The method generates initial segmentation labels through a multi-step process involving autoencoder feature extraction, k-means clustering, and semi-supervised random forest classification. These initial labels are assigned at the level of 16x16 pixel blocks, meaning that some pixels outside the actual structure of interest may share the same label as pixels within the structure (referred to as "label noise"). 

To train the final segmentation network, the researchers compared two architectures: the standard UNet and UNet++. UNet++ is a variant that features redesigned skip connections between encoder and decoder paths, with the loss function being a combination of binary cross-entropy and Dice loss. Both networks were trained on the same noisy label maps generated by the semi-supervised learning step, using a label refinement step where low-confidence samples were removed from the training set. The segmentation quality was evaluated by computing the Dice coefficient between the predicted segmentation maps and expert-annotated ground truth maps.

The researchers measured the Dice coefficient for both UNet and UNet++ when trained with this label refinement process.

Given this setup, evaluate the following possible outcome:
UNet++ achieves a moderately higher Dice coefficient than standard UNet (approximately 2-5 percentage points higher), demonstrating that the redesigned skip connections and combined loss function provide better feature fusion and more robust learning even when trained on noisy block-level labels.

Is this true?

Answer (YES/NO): YES